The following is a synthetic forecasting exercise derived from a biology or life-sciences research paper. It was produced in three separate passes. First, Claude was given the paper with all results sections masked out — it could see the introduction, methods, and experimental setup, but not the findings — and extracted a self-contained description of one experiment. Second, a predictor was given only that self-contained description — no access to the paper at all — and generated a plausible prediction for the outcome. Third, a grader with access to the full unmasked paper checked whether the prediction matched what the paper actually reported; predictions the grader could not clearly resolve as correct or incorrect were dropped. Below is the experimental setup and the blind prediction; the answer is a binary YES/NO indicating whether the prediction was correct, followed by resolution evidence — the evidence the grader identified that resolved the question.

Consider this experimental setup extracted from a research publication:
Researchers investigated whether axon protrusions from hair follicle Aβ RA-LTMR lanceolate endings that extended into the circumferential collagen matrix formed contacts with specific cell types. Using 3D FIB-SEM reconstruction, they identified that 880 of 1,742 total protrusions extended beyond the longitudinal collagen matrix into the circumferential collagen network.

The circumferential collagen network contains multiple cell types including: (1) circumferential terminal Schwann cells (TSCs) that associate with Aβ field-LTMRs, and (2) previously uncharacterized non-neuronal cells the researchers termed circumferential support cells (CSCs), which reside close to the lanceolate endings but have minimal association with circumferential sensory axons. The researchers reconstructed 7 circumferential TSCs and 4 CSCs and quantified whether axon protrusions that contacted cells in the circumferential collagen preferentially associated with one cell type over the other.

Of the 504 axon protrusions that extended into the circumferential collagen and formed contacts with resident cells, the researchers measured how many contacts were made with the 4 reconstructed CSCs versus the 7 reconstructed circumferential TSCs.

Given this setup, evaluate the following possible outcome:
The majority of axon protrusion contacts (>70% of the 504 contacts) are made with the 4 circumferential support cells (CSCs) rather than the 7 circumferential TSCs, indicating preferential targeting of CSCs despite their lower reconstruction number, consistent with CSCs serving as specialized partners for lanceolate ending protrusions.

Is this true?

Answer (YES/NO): NO